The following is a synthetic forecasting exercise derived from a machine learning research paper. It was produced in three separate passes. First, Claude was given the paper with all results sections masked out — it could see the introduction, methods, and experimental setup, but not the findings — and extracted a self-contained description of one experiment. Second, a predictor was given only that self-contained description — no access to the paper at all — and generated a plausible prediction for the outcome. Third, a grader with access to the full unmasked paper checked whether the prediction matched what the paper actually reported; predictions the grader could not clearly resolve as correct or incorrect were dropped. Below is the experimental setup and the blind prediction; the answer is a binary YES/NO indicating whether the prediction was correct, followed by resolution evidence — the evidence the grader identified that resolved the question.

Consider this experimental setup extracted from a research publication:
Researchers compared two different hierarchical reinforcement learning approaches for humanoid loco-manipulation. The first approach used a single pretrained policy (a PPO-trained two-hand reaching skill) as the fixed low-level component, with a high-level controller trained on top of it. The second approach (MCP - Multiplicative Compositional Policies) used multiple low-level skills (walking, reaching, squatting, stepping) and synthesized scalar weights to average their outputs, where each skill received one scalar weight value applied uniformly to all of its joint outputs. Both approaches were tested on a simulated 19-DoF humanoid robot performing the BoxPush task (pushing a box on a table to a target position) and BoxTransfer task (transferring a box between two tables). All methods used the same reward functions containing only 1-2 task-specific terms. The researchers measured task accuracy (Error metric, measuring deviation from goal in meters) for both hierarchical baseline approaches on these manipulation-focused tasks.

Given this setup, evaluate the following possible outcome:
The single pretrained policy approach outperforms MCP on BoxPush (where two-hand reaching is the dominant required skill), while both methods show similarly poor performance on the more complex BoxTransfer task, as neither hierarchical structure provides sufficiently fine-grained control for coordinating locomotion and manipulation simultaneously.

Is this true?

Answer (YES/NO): NO